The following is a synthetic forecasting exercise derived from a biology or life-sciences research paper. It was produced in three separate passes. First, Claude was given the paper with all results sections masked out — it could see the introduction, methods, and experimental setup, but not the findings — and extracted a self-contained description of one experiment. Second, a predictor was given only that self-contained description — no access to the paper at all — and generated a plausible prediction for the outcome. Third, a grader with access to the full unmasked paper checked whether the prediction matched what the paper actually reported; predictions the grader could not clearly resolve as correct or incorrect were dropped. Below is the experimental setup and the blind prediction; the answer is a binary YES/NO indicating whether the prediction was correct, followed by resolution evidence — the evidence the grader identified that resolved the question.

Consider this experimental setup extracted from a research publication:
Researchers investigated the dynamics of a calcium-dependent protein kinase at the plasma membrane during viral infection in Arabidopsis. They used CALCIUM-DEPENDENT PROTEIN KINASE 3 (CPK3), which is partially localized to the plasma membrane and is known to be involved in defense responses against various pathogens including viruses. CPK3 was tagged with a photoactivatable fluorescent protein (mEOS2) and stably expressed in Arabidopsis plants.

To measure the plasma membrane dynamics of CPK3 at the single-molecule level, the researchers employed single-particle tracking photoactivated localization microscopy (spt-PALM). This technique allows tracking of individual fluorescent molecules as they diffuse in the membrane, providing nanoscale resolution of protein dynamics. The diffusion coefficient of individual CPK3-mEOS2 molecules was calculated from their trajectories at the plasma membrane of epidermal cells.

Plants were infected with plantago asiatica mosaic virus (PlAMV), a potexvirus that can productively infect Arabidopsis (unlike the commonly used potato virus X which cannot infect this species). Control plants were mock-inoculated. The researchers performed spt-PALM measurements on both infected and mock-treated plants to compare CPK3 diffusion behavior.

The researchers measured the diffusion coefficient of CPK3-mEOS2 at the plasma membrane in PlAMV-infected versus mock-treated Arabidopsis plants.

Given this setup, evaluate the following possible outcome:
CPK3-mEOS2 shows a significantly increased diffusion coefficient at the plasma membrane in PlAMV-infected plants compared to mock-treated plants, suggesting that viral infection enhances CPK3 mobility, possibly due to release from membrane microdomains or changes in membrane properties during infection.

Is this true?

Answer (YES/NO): NO